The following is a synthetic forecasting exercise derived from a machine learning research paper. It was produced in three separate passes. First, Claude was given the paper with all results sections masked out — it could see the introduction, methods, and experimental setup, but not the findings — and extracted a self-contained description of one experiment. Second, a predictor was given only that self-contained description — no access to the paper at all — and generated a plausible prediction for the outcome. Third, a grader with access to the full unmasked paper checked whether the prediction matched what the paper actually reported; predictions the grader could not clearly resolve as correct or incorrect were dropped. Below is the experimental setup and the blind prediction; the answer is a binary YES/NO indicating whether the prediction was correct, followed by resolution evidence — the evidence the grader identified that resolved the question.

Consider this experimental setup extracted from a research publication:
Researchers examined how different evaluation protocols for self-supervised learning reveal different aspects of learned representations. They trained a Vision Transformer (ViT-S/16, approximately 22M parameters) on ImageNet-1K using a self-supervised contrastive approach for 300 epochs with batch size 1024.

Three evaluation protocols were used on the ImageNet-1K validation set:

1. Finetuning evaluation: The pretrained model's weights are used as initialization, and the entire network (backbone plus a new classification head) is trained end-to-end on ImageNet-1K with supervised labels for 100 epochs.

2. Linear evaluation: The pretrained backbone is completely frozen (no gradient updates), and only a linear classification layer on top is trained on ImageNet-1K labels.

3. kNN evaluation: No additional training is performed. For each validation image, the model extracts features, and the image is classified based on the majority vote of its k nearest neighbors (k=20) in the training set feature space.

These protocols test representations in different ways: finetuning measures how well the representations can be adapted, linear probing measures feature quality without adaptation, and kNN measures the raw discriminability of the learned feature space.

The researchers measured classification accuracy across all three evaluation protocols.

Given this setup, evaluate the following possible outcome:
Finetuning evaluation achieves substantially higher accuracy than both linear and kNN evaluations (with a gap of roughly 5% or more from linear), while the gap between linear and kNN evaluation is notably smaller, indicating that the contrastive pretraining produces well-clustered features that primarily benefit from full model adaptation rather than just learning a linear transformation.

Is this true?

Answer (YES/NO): YES